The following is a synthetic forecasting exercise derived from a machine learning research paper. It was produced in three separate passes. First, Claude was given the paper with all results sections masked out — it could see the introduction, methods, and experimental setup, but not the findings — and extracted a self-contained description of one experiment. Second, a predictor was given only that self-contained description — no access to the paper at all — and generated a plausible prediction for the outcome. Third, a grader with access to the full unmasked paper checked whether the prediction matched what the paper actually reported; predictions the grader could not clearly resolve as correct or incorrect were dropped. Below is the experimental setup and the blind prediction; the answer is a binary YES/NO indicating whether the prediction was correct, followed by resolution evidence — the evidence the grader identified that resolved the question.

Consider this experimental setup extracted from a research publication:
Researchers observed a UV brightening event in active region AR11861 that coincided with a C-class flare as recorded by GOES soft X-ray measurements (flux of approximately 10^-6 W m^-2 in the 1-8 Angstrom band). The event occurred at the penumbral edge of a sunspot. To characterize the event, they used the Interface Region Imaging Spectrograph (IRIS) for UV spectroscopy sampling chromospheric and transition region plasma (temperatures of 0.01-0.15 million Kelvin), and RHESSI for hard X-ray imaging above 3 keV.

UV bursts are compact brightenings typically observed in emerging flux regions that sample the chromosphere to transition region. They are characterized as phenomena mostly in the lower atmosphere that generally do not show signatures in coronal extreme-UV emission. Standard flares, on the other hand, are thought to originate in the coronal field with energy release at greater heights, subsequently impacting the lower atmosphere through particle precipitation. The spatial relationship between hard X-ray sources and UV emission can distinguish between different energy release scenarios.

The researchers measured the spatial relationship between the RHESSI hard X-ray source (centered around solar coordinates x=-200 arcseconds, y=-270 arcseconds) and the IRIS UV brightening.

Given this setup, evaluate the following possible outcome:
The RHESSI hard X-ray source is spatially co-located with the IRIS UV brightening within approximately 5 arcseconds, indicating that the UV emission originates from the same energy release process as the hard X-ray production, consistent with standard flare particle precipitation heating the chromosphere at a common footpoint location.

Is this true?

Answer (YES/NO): NO